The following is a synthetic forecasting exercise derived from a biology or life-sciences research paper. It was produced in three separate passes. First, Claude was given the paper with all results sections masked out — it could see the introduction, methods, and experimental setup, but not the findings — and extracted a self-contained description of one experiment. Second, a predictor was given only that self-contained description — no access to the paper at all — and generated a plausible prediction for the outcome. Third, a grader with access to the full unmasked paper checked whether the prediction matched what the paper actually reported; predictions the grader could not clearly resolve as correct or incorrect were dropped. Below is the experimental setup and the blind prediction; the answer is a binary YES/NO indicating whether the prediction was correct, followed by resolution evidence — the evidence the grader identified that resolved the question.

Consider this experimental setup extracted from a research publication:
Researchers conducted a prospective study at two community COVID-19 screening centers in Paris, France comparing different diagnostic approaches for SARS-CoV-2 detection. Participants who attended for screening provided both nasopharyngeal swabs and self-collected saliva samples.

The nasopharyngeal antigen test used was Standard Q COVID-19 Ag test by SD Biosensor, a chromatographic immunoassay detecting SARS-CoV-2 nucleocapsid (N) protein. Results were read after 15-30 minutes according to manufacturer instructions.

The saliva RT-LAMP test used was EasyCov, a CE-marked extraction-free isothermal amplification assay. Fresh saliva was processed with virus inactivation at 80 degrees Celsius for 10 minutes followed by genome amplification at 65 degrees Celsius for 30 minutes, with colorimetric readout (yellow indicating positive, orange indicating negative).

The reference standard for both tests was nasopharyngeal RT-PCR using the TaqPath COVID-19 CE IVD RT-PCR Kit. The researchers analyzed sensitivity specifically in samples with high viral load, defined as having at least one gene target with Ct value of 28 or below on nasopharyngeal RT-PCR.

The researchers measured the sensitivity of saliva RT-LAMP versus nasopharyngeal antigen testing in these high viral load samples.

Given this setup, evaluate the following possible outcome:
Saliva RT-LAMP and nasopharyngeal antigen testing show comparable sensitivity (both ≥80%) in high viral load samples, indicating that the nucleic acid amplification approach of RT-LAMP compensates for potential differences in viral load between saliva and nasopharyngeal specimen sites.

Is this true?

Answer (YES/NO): NO